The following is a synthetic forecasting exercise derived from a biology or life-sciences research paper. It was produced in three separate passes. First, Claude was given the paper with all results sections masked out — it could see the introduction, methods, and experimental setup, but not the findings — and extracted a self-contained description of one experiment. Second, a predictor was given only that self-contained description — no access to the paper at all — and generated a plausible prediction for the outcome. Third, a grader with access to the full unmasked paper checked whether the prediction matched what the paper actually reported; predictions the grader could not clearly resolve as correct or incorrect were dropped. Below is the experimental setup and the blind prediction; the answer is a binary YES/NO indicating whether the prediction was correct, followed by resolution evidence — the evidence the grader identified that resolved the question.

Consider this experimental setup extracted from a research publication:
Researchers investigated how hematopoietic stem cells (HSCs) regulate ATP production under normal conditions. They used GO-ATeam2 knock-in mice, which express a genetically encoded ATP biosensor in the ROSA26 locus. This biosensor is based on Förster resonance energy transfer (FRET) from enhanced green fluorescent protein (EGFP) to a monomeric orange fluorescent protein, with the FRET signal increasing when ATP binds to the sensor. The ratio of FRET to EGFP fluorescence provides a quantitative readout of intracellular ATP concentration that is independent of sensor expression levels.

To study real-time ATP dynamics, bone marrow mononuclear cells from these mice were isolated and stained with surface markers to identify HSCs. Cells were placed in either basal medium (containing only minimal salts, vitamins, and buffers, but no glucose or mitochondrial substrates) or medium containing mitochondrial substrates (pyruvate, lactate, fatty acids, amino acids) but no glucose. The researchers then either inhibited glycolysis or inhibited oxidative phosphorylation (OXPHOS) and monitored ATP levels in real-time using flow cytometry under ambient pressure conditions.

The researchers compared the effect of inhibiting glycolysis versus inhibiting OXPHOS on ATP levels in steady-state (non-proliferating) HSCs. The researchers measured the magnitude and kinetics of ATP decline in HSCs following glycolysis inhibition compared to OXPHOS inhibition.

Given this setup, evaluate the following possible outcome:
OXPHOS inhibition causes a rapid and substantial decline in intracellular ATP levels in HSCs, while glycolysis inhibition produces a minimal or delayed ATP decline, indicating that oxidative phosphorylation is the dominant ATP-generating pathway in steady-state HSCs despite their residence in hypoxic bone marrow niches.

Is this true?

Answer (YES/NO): YES